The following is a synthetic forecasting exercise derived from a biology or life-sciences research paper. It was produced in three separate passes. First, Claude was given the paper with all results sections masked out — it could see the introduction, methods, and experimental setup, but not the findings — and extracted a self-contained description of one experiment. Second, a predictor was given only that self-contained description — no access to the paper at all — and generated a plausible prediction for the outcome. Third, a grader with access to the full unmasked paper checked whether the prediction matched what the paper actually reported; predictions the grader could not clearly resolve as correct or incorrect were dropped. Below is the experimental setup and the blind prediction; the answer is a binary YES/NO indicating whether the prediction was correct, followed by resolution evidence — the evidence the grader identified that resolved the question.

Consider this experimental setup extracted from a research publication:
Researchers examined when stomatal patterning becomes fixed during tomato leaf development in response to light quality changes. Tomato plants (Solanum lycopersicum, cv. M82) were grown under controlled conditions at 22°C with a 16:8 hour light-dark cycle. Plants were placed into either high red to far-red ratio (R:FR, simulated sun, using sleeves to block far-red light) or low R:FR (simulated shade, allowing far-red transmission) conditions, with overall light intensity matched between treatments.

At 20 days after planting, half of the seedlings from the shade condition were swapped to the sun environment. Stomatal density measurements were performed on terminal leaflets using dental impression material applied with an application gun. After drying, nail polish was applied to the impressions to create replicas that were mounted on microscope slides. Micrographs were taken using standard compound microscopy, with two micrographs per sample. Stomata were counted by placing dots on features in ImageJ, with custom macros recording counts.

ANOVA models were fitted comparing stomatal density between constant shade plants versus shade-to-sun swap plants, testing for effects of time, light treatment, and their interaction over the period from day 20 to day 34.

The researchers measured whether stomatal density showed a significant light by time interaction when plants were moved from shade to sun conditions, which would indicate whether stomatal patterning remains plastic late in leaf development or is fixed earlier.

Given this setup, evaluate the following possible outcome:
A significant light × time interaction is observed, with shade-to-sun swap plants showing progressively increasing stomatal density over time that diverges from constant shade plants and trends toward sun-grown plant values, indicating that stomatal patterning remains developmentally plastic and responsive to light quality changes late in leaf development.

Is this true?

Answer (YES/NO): NO